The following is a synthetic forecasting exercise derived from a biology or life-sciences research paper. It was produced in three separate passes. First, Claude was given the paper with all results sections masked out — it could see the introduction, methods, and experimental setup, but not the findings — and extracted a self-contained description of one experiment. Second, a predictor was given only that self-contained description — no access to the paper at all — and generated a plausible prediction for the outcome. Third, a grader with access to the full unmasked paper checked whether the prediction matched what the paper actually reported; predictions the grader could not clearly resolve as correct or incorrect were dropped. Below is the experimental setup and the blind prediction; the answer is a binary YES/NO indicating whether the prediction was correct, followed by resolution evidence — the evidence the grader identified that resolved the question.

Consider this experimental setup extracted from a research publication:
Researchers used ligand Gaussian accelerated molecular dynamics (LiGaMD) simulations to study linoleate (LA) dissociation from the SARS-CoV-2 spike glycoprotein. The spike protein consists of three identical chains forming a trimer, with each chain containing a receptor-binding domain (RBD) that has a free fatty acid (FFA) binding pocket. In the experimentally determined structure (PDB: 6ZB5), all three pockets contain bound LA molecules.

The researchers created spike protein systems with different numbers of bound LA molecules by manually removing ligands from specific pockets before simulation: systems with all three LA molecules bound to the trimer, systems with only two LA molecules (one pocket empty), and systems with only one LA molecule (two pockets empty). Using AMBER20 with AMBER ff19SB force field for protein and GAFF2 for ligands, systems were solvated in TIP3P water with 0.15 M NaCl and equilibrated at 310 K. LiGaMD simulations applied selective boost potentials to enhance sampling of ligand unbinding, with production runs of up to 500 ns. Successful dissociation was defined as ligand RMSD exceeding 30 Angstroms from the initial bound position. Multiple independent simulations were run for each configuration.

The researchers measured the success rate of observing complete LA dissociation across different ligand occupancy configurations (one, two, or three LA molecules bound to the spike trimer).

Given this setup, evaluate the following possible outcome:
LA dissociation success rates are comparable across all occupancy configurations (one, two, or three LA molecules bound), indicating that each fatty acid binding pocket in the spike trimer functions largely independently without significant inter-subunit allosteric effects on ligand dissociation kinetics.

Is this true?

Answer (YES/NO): NO